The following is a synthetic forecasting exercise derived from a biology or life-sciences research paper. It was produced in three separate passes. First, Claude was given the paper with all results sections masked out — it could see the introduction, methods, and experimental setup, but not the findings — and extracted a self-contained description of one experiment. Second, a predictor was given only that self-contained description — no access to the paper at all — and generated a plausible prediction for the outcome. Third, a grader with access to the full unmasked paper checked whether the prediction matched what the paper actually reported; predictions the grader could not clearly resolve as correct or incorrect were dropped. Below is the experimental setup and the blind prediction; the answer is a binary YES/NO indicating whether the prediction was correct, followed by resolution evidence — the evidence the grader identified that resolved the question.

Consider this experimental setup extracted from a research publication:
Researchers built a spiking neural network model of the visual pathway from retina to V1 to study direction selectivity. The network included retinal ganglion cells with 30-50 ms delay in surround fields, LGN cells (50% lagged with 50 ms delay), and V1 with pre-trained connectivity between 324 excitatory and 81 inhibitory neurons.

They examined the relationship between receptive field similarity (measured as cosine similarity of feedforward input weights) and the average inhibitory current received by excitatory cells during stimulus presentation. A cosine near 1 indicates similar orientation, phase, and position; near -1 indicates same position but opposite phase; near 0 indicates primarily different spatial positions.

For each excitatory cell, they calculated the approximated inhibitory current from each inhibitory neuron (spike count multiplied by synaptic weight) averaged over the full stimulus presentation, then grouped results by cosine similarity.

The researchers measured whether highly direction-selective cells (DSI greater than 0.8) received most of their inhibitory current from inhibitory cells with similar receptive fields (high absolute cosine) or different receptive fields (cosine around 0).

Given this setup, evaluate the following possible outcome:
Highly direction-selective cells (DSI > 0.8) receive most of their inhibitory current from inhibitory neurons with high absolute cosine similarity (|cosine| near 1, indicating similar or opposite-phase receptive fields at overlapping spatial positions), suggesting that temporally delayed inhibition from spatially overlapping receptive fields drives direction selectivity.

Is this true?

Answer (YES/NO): NO